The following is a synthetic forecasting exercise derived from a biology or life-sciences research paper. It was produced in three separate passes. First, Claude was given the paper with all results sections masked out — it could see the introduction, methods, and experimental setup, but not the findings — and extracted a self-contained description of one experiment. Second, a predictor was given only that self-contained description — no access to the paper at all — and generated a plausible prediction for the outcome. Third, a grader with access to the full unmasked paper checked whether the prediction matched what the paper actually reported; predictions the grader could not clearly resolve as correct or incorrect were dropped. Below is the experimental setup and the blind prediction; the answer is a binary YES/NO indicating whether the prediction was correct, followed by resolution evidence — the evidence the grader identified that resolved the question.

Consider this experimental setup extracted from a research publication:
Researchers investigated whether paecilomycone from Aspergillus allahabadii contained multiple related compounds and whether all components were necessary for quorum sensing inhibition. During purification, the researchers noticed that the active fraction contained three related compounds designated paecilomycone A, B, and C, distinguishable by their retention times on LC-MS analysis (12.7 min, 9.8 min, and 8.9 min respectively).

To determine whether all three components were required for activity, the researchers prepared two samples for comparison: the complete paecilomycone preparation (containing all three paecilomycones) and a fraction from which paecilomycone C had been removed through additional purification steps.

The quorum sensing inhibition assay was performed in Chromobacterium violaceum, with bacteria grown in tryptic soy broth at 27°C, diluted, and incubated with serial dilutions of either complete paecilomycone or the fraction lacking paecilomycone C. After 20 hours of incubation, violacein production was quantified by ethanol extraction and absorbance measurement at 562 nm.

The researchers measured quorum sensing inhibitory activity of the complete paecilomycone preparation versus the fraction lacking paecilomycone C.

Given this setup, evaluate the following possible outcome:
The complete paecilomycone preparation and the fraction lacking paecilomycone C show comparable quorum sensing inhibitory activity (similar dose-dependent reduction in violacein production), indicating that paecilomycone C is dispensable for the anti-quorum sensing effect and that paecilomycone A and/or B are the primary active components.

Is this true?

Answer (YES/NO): YES